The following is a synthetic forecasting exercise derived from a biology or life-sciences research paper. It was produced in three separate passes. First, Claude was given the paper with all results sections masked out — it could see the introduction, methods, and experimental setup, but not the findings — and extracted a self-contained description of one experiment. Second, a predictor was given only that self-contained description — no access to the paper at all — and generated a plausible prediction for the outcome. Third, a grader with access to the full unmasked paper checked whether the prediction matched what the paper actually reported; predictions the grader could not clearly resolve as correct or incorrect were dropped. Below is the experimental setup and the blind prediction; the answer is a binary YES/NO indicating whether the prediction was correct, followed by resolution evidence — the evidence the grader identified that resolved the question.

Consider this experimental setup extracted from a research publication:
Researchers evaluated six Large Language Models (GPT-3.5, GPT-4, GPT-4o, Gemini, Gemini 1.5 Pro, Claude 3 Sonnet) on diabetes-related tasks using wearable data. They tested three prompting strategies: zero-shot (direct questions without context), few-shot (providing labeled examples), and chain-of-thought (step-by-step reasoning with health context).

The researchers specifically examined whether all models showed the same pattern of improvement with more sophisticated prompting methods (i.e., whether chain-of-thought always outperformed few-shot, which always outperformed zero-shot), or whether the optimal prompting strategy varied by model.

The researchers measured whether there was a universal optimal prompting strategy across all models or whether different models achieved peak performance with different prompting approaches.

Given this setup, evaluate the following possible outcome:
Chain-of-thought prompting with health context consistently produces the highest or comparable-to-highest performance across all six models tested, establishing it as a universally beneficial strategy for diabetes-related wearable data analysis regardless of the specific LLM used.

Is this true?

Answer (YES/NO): NO